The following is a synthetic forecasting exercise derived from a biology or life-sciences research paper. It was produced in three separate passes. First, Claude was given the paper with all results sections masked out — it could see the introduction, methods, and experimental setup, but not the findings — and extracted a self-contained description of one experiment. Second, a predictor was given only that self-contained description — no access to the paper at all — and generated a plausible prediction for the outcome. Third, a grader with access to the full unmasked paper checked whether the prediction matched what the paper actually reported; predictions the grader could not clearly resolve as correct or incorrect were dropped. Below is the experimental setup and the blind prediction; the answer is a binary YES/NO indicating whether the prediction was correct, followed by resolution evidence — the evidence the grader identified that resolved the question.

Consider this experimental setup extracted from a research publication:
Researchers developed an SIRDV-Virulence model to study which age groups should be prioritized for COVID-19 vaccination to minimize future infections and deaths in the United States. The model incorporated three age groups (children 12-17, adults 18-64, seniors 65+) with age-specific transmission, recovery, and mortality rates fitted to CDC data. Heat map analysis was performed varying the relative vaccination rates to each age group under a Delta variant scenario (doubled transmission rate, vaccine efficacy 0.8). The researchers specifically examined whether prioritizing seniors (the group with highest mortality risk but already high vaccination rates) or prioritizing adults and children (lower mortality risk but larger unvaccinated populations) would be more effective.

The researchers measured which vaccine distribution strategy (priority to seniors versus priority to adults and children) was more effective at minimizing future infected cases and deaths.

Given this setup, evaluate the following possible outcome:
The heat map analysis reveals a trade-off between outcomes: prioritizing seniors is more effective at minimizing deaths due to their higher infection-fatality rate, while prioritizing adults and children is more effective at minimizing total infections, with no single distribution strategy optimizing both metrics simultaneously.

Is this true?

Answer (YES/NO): NO